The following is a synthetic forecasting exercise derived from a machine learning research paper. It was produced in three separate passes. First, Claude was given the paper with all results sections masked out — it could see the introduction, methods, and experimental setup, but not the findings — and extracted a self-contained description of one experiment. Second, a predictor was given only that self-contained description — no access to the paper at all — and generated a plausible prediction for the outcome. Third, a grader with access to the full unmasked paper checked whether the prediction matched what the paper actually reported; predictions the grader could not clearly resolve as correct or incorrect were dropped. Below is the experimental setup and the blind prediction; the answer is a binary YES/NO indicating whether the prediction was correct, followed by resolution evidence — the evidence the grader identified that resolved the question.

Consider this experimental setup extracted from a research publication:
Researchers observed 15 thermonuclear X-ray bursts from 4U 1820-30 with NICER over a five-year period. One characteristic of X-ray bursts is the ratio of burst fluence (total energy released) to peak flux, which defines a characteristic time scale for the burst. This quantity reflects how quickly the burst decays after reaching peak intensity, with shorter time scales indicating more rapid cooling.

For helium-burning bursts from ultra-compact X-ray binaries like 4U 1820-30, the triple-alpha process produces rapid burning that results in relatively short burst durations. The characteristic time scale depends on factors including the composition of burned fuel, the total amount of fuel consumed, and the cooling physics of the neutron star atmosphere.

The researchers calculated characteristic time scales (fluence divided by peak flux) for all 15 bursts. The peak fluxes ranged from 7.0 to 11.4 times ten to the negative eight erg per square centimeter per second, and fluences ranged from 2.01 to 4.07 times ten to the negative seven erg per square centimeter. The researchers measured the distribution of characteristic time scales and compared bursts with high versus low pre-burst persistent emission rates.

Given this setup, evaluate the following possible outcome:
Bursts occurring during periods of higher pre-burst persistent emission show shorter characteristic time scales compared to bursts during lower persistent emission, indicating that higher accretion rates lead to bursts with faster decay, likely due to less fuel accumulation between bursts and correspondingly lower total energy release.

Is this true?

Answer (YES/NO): NO